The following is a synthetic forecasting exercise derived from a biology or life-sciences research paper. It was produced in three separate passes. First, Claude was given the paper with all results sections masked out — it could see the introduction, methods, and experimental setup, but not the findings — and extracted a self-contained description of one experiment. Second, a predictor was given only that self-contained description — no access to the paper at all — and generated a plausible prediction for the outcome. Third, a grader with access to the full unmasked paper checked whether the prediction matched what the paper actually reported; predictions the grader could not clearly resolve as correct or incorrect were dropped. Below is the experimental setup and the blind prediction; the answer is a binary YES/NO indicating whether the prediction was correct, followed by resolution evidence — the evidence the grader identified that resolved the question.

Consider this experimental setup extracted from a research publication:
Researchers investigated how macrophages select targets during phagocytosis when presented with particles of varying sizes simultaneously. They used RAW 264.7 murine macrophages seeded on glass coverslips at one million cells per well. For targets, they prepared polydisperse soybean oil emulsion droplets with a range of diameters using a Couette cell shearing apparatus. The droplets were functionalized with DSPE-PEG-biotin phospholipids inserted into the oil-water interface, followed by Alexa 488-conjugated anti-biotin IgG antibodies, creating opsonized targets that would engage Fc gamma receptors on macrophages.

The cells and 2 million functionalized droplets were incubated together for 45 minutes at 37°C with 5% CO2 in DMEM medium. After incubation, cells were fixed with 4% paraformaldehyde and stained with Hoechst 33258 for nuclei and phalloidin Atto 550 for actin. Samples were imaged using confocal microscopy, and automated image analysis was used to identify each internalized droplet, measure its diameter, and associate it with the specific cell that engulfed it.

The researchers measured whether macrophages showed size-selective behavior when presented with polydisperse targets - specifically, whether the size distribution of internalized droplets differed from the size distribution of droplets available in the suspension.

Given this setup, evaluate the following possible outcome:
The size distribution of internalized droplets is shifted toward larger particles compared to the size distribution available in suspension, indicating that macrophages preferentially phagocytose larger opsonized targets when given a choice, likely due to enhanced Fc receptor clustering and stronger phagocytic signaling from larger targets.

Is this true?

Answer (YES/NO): NO